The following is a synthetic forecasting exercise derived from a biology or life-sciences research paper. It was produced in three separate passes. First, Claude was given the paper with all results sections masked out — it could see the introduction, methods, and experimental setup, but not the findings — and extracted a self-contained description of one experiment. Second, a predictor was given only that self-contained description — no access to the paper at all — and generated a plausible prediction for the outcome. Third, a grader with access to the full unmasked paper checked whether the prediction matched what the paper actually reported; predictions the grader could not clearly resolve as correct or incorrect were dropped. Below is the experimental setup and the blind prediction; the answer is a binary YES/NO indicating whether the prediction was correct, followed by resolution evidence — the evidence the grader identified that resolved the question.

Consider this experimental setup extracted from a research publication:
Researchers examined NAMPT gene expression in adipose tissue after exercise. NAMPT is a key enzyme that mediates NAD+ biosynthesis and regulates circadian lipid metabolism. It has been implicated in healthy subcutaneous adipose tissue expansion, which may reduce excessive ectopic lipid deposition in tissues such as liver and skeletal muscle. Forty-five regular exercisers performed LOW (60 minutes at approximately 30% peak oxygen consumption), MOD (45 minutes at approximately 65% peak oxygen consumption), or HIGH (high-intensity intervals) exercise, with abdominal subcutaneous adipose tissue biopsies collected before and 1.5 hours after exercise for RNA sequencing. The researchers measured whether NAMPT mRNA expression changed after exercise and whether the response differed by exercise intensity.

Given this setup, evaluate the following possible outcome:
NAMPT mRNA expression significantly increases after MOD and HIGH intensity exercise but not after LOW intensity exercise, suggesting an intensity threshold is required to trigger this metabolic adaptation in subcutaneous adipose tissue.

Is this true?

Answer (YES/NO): NO